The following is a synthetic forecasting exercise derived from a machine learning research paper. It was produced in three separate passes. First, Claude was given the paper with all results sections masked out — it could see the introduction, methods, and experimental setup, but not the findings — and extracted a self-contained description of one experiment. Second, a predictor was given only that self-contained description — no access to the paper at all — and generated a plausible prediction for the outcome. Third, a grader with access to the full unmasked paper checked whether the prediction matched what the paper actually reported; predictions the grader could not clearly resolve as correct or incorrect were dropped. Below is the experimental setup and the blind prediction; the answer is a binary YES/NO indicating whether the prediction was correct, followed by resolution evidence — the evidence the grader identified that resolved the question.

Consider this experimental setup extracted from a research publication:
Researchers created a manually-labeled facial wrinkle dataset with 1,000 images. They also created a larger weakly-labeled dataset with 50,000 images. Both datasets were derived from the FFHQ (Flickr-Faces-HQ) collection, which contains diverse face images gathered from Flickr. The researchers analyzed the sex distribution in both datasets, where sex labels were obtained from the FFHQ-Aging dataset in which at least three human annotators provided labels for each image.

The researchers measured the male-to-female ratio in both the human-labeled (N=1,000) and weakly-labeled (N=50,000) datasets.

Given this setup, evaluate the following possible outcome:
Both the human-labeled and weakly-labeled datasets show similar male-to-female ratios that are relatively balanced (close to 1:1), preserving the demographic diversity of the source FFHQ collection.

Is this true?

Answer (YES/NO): NO